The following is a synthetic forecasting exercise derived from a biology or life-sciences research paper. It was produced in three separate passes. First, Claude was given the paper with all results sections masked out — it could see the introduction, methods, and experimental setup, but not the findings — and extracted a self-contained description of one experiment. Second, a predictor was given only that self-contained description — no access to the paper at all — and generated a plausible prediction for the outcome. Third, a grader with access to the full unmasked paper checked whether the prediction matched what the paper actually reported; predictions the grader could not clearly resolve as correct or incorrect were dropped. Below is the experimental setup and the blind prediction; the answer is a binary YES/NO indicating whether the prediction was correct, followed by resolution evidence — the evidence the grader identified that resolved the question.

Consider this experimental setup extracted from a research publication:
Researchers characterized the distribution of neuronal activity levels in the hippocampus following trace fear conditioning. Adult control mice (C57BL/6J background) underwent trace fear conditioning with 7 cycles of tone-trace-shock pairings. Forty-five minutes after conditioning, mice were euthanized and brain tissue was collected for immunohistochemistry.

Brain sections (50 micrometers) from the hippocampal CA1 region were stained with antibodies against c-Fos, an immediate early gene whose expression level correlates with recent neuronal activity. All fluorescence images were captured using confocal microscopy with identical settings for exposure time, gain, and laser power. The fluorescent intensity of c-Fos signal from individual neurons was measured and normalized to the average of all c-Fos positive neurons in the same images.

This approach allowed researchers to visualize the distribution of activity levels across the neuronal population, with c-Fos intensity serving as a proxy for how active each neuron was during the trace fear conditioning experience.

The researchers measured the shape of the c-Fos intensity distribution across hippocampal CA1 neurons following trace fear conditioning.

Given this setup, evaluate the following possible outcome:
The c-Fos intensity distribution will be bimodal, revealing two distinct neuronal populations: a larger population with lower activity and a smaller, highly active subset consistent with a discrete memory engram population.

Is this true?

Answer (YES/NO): NO